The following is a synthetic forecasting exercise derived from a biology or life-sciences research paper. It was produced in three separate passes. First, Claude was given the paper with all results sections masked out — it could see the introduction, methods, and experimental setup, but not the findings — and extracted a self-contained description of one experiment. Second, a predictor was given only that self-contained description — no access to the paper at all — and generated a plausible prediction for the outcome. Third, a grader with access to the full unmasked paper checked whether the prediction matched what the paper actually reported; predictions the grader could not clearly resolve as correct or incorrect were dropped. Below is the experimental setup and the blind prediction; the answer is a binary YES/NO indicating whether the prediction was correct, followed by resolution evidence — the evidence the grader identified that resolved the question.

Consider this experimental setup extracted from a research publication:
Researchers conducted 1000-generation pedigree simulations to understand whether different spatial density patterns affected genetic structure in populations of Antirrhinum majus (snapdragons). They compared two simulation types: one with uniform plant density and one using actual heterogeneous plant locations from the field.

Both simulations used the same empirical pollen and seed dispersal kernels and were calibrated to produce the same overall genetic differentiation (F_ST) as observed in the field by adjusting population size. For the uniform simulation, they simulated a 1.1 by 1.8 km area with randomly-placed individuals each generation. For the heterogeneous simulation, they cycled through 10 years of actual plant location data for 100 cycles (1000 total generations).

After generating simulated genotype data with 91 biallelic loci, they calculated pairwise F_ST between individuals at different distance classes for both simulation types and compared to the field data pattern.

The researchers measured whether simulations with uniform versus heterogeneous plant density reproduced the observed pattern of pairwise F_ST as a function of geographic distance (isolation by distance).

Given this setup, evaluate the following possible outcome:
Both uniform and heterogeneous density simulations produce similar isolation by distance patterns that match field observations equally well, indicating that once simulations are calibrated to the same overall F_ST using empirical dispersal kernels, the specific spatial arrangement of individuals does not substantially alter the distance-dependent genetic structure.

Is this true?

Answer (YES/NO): NO